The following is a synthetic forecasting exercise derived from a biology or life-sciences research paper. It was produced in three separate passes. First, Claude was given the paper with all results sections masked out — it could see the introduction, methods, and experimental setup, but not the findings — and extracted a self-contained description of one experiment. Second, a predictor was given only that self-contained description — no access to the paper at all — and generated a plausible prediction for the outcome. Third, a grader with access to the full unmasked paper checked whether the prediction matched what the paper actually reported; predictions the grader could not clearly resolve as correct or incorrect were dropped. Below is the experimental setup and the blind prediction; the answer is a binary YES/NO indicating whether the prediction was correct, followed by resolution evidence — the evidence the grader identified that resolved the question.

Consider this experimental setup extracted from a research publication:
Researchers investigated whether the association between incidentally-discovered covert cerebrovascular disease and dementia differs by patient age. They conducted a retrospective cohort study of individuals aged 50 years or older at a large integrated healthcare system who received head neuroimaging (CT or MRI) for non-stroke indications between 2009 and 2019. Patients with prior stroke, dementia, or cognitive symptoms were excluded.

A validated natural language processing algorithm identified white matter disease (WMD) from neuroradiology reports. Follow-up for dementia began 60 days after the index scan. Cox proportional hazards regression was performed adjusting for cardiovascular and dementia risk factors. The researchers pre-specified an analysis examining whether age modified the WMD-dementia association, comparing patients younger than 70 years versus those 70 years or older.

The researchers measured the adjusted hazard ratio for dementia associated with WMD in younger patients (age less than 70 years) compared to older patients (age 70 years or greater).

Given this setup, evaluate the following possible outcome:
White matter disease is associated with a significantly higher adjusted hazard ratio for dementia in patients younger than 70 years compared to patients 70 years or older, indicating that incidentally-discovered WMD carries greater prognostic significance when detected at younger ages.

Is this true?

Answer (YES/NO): YES